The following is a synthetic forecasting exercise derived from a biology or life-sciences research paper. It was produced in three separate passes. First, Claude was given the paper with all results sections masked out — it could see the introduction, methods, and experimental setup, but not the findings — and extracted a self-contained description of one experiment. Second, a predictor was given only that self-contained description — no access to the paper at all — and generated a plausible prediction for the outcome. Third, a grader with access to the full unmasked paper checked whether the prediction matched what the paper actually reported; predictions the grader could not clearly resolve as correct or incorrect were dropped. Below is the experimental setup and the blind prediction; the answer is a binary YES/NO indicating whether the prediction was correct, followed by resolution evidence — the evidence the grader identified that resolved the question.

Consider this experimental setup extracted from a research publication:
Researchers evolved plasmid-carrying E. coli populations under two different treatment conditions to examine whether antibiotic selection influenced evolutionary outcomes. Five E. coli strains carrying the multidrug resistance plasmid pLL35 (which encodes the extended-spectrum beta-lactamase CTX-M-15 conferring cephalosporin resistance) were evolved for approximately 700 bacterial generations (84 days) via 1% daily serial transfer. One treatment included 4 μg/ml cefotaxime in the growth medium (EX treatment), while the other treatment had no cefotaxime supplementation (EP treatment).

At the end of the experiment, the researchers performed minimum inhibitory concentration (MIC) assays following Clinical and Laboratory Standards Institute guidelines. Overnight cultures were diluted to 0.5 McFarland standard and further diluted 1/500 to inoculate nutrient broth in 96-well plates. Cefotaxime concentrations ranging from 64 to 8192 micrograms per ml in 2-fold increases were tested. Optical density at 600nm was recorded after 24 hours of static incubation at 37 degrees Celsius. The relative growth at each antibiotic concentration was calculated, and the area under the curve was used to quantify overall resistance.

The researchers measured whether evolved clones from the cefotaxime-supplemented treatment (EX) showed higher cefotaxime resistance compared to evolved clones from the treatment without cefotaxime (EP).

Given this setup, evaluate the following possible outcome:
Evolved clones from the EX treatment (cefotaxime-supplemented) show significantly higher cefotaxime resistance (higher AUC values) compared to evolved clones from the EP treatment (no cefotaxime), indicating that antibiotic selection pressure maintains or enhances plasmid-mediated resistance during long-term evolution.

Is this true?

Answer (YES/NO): NO